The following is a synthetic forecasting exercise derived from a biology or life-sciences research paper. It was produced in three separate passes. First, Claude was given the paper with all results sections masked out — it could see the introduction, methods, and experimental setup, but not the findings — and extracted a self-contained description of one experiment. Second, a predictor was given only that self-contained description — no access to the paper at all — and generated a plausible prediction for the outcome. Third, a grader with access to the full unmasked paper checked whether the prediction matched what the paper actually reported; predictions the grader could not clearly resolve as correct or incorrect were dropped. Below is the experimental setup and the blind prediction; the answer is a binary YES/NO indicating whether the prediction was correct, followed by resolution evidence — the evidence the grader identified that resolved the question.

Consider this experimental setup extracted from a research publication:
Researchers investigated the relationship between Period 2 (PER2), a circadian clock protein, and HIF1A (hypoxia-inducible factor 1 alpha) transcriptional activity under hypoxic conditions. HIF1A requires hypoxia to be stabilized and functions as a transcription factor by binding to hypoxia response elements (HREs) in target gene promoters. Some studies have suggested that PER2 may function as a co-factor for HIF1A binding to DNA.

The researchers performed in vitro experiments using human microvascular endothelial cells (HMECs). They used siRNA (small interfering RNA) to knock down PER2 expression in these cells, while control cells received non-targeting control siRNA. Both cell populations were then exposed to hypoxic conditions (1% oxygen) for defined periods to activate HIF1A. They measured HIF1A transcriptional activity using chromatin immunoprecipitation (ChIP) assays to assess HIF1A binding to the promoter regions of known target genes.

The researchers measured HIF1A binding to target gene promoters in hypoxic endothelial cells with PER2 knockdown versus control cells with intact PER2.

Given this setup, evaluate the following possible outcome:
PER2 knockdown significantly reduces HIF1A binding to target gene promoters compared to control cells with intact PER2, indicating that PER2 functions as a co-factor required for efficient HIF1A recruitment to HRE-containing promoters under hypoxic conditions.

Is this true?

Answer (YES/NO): YES